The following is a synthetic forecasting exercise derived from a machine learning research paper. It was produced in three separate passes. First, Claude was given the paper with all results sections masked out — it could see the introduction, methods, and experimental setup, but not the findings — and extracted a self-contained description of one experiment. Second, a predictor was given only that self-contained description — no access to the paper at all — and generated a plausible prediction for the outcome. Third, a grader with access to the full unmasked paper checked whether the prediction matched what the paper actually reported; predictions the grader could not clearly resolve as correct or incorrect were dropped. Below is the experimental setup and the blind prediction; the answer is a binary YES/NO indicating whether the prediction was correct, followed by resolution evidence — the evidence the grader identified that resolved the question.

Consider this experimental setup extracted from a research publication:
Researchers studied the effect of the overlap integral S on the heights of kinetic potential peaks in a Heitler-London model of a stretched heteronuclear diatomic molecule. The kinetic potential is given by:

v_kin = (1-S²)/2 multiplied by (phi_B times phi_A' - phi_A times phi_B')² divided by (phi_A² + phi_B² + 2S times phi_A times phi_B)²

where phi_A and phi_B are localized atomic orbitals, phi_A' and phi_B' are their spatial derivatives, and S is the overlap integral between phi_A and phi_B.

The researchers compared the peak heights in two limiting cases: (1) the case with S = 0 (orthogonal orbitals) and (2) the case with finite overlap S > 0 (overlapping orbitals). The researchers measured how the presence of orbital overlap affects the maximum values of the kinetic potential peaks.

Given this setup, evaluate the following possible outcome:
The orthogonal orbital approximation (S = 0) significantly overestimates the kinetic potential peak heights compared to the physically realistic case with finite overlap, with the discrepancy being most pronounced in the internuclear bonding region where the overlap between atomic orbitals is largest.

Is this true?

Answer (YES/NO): NO